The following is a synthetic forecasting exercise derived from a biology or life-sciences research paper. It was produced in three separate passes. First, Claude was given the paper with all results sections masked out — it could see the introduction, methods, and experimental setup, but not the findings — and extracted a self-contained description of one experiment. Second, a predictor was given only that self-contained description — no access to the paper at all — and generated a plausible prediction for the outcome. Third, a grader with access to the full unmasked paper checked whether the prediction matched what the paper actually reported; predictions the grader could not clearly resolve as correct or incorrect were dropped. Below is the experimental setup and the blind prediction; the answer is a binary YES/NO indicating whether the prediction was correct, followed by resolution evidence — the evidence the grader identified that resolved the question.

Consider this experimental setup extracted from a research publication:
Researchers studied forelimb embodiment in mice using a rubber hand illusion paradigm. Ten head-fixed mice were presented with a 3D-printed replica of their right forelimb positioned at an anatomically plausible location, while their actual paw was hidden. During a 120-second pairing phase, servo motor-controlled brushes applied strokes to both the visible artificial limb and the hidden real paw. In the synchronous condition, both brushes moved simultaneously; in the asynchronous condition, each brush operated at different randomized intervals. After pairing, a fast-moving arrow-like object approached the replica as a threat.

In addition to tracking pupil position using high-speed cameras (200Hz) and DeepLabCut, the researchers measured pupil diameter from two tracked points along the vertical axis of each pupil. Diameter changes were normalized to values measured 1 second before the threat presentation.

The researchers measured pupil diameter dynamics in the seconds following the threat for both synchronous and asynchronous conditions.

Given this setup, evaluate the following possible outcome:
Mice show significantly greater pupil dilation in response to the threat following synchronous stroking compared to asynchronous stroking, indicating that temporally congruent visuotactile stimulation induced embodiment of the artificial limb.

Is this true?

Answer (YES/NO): NO